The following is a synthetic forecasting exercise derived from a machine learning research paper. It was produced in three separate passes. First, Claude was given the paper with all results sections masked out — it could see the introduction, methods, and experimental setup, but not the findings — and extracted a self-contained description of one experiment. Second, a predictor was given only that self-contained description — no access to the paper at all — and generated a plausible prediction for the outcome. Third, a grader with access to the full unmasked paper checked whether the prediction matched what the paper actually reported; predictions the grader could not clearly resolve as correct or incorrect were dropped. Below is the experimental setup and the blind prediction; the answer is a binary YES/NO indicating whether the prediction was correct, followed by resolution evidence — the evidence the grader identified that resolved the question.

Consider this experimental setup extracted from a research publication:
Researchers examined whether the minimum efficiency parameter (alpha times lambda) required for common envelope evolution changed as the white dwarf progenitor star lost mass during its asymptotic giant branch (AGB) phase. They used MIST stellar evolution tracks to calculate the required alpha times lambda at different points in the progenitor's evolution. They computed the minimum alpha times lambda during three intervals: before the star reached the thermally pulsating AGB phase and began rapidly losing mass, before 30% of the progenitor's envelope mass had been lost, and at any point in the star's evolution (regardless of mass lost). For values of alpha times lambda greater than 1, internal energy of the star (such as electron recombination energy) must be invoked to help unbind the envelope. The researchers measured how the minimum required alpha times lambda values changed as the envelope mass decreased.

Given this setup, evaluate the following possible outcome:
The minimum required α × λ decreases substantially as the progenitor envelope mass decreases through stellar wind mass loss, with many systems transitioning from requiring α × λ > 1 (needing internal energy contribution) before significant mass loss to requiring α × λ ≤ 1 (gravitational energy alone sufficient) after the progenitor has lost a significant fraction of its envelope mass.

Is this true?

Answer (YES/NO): NO